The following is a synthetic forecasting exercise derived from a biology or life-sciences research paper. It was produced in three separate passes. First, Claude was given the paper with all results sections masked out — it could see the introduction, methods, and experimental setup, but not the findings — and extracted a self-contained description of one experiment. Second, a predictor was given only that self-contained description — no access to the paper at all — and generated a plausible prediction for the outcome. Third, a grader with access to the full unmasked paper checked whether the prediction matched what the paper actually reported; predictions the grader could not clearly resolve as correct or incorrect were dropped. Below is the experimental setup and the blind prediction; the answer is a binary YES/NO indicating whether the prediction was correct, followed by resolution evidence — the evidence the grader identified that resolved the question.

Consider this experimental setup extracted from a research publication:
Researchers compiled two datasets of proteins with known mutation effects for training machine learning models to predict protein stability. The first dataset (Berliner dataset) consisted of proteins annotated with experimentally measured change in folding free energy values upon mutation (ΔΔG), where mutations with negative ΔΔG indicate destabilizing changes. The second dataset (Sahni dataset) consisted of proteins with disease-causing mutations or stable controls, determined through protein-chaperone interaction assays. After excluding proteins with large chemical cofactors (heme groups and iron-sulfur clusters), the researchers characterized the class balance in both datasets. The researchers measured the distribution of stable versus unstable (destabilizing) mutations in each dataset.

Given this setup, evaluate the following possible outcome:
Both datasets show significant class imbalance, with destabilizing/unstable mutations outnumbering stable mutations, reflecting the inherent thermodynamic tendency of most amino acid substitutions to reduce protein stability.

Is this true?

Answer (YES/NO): YES